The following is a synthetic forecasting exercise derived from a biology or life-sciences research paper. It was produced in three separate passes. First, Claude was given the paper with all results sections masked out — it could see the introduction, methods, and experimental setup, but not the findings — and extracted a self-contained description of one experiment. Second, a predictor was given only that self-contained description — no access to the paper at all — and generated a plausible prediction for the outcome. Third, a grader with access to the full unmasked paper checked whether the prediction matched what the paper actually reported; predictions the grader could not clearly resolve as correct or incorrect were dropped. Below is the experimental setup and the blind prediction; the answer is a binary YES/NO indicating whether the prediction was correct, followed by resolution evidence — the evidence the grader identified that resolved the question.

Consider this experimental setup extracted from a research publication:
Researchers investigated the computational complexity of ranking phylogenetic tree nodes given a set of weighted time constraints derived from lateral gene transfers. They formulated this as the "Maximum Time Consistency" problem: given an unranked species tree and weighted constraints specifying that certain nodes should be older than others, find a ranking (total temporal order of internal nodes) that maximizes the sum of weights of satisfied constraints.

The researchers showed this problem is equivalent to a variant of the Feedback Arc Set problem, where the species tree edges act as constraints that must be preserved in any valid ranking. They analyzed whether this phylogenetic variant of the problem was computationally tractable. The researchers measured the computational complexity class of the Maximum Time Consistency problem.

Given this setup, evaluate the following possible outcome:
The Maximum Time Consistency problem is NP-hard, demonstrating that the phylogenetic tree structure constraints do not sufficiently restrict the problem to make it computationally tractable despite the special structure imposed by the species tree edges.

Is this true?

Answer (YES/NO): YES